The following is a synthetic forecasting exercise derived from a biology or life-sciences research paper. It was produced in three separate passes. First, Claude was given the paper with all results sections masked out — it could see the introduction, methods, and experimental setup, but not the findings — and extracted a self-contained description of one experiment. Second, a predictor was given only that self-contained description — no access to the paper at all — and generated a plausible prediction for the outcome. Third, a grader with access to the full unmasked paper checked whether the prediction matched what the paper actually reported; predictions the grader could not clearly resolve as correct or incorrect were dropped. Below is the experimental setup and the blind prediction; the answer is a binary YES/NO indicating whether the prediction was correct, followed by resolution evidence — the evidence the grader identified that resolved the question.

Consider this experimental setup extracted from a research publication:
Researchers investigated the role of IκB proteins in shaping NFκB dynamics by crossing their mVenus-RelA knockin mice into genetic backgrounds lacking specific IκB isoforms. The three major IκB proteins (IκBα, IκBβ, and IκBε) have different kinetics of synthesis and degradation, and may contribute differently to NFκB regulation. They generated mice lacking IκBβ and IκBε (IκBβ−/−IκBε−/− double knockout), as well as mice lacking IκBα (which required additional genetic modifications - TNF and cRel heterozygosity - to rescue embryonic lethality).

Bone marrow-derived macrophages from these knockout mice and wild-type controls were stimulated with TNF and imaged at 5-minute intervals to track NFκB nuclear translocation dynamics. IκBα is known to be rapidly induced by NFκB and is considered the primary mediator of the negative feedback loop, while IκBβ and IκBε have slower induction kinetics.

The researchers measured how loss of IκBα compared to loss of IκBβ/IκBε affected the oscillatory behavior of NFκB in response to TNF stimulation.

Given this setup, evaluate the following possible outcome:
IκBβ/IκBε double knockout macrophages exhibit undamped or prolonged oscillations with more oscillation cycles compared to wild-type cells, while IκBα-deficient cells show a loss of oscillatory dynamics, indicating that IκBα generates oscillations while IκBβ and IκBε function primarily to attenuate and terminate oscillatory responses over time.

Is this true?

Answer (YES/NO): NO